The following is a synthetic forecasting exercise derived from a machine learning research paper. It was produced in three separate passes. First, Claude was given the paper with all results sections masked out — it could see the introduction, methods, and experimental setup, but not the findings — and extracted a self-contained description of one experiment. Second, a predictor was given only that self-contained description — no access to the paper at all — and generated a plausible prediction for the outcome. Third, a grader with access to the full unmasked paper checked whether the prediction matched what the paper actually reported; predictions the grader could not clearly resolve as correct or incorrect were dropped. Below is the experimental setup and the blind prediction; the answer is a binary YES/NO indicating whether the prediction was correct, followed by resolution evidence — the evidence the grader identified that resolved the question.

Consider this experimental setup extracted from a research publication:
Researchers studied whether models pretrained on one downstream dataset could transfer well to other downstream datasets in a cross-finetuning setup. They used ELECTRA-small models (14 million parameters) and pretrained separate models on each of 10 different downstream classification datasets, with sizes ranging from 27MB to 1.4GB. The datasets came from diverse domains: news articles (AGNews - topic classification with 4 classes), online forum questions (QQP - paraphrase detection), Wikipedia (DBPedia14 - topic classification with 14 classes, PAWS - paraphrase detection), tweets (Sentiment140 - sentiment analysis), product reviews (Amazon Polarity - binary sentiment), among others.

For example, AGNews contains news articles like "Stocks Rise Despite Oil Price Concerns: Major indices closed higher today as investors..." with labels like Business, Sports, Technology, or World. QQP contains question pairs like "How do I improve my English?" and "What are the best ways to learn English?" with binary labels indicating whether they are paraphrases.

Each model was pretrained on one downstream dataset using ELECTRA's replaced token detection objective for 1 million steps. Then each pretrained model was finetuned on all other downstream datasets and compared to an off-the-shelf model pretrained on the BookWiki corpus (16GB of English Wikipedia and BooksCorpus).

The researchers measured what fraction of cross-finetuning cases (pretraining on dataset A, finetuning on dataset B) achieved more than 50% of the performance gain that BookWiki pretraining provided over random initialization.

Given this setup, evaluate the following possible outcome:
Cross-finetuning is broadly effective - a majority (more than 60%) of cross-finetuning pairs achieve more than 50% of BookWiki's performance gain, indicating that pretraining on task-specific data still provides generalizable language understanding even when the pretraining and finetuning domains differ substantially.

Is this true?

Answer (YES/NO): YES